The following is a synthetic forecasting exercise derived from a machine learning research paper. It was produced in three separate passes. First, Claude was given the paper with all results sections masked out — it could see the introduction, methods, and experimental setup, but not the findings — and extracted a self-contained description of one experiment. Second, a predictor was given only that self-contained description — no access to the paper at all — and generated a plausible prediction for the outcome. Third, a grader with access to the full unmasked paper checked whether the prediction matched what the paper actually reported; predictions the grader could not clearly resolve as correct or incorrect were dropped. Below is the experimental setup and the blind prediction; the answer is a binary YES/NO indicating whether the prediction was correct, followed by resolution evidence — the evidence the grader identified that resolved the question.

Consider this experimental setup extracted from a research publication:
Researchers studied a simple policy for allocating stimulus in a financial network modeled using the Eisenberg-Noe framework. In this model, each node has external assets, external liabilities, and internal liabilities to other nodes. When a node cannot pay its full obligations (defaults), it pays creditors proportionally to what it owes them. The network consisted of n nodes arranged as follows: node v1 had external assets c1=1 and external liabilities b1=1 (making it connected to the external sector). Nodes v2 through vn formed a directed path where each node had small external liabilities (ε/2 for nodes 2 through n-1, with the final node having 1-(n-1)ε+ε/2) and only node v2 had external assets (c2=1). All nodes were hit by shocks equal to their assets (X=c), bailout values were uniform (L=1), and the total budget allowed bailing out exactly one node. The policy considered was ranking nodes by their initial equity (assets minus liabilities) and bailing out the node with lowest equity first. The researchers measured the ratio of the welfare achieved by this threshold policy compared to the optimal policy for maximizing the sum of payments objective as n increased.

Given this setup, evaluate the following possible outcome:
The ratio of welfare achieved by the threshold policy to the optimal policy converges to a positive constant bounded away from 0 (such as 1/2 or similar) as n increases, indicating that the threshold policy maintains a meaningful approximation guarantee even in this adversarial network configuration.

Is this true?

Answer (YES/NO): NO